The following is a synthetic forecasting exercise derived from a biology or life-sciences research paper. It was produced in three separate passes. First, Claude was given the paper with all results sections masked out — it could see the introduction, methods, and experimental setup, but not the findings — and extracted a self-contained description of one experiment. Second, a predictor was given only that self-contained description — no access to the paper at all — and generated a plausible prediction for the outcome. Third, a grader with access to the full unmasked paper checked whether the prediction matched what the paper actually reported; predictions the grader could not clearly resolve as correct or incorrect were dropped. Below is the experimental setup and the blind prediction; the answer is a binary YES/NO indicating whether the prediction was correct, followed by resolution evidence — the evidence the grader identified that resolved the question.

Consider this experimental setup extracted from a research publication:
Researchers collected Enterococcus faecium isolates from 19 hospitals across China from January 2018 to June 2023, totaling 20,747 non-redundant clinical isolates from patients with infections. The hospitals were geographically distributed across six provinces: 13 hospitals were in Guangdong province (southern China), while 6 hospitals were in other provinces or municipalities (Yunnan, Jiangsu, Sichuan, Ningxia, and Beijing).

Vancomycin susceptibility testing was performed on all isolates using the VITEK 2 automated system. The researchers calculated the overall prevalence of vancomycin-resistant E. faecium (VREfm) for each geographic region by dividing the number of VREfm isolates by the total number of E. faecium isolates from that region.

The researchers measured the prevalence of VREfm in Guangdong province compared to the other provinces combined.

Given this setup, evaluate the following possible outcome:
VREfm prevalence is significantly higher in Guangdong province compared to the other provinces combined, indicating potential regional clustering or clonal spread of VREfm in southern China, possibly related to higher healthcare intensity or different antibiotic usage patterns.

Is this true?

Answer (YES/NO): YES